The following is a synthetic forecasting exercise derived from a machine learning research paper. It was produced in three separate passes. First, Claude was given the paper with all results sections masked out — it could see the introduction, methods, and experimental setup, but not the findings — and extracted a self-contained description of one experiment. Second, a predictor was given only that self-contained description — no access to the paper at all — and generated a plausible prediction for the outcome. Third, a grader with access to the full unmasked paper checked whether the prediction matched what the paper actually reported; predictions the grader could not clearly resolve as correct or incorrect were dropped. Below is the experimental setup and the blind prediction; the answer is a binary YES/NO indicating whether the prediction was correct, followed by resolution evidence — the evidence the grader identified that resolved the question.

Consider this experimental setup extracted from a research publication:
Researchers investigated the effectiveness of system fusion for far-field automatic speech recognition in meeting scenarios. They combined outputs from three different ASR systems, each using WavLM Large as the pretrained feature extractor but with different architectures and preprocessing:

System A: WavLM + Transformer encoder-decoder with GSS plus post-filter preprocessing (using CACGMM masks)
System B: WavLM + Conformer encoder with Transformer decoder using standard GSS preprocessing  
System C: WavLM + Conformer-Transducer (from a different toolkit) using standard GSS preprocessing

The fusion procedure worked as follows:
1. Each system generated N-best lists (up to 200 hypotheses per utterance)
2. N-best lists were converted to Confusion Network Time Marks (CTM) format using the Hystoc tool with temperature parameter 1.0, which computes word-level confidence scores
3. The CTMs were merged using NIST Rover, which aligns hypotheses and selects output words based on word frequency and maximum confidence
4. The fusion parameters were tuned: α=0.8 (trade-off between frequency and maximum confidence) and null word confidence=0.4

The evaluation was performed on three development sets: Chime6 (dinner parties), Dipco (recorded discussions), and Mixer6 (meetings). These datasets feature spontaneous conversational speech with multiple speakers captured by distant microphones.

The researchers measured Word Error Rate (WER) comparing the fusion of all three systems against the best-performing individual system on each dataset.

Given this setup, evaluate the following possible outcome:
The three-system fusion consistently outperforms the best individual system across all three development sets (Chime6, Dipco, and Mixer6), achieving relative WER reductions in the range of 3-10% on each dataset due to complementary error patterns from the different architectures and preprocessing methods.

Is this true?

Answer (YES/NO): NO